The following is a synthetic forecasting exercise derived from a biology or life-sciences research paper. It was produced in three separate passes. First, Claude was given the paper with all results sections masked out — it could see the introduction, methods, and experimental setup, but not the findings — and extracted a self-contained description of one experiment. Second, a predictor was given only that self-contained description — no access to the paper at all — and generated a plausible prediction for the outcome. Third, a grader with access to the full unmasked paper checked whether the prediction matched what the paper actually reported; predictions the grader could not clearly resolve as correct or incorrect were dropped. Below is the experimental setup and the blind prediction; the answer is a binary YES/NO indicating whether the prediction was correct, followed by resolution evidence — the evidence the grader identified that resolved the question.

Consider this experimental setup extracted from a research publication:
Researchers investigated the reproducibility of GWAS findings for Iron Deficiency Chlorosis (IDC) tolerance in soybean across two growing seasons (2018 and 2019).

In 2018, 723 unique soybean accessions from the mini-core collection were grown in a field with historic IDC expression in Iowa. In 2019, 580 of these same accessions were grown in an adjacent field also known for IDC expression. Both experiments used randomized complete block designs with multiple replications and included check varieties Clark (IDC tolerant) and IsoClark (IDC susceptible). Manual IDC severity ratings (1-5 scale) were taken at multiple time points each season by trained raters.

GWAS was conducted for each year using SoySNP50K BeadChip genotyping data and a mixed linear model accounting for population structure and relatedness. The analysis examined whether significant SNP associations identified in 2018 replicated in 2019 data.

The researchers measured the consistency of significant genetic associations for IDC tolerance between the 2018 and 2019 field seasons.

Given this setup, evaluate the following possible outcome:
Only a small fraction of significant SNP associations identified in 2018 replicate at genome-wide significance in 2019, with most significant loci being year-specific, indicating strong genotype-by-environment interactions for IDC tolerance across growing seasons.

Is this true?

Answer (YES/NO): YES